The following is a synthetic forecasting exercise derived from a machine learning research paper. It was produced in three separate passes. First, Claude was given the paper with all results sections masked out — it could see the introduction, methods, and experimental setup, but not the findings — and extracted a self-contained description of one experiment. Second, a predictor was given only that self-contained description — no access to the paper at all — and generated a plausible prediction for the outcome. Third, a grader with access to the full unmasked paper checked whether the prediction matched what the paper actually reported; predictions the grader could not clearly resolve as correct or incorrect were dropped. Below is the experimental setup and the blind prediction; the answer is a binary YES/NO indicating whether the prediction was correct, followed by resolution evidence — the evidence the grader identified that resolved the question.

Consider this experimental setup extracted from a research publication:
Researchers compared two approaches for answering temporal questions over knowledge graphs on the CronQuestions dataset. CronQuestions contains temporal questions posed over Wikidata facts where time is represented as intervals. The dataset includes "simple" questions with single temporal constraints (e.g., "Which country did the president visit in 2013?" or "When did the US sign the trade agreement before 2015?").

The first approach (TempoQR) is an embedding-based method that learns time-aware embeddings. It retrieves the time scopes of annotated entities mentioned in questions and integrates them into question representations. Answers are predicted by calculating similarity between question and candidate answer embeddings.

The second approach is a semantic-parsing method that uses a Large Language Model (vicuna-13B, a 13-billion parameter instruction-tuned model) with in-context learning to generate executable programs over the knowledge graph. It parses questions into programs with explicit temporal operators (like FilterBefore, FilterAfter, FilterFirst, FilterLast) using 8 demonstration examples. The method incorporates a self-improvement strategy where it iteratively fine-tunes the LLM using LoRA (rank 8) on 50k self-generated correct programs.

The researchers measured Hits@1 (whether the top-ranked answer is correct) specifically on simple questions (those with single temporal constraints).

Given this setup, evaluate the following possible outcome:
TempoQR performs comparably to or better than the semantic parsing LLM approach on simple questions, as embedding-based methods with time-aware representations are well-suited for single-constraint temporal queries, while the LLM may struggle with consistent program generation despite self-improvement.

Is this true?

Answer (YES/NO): YES